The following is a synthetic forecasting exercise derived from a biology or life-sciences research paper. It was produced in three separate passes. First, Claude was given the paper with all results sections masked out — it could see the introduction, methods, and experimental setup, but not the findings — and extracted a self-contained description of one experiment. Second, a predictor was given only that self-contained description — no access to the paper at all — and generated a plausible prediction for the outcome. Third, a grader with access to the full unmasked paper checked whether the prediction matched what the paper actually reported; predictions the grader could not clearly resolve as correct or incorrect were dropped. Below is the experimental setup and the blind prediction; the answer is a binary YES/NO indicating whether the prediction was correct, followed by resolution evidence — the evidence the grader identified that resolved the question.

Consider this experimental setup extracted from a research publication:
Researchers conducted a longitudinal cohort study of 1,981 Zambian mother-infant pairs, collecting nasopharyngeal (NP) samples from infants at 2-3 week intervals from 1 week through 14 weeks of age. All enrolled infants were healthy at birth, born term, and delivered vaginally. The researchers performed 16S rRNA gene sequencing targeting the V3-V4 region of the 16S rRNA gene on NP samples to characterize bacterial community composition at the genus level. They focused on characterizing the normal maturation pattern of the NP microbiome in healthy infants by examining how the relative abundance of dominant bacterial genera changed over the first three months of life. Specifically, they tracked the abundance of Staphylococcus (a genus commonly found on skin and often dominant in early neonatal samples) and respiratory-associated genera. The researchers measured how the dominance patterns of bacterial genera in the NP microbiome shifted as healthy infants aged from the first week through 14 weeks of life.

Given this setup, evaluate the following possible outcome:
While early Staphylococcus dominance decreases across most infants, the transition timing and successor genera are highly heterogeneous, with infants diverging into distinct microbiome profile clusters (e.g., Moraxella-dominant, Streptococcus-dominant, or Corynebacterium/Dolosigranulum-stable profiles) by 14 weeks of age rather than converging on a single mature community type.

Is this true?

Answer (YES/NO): NO